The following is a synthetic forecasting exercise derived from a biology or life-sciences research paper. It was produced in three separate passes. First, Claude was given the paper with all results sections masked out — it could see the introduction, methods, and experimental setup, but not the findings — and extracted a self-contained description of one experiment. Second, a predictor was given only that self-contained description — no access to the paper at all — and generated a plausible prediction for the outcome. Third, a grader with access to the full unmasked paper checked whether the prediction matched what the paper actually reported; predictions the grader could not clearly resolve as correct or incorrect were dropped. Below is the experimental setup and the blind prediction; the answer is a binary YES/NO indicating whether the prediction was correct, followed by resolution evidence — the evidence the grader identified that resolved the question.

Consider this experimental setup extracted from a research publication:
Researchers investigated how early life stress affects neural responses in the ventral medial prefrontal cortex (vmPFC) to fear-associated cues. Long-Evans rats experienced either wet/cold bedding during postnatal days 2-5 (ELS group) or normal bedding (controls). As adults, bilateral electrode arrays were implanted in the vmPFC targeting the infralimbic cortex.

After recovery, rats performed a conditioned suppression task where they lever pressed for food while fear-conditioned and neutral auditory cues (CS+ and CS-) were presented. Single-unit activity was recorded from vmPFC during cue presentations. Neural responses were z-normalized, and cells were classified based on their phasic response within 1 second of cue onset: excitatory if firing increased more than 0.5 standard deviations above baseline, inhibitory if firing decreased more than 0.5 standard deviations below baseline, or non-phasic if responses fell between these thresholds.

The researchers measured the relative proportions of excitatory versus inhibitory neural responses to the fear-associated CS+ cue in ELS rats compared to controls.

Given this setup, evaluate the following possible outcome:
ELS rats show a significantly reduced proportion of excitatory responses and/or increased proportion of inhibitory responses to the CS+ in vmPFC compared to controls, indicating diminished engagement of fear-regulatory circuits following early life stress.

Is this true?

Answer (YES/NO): NO